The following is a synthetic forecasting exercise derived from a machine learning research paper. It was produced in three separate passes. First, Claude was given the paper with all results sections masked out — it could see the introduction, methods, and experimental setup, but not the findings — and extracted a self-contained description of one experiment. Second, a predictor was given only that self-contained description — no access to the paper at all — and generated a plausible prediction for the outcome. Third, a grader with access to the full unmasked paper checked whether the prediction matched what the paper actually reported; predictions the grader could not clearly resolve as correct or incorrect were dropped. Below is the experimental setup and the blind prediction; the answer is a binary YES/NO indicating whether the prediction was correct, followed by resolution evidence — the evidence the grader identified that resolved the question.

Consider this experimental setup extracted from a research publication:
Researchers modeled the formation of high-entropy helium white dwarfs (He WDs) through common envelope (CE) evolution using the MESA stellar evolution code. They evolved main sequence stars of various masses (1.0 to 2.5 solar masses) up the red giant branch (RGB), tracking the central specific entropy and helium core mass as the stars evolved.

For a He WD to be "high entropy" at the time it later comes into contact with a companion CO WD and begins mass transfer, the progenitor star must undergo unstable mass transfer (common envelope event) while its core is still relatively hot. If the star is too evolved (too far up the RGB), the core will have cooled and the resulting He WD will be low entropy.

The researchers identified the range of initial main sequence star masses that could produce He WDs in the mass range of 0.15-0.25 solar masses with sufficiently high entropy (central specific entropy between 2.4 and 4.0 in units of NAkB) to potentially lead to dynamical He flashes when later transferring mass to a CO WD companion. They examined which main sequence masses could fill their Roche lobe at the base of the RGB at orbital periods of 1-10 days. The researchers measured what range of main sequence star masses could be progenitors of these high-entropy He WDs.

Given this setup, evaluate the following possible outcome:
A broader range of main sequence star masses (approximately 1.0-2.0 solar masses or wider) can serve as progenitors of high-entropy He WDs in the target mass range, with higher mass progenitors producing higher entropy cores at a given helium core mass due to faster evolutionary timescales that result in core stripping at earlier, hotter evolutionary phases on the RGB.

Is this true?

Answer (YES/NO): NO